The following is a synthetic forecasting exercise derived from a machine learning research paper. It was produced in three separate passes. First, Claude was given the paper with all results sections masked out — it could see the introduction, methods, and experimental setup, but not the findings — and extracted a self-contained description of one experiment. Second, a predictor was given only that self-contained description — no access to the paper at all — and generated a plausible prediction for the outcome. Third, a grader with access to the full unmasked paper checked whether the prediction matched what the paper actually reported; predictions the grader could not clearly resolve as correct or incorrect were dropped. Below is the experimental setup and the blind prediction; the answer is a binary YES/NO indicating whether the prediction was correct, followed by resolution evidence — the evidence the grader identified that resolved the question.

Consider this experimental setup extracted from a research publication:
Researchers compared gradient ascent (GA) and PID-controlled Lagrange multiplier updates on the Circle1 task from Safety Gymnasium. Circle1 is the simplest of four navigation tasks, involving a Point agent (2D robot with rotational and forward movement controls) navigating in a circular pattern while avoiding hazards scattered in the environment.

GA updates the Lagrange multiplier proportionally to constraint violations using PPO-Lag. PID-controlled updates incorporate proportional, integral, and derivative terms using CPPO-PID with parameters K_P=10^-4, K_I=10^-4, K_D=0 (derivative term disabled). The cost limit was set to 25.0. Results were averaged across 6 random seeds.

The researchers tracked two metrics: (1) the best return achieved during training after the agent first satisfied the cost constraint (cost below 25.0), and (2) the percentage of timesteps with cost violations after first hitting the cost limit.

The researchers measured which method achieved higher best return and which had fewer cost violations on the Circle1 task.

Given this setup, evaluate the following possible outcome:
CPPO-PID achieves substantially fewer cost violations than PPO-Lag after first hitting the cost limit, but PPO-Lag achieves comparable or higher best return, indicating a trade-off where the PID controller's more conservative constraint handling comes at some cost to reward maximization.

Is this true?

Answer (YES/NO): NO